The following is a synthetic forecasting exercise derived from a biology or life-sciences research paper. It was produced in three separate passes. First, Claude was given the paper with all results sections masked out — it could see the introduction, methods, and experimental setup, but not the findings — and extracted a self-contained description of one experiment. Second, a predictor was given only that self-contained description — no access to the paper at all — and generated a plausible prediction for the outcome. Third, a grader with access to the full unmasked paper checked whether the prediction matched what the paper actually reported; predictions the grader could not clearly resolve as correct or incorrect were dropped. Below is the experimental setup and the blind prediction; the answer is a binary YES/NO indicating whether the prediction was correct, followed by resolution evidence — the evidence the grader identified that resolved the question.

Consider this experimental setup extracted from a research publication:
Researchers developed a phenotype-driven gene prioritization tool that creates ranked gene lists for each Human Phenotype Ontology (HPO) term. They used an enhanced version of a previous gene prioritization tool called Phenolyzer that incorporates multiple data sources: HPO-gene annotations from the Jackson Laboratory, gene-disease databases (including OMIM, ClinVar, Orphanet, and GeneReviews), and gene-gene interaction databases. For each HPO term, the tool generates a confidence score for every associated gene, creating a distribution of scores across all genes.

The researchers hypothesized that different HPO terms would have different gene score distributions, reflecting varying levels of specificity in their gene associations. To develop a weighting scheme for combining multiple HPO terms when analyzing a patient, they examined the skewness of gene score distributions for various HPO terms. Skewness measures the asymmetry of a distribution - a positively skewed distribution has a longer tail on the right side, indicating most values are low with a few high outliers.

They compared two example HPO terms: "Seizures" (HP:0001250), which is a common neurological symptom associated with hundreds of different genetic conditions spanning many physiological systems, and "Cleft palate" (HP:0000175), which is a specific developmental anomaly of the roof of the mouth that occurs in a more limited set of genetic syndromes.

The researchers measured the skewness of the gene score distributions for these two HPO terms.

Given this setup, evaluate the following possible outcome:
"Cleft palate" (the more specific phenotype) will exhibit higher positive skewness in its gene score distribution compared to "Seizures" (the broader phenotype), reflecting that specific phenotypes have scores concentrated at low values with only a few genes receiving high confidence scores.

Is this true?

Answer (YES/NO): YES